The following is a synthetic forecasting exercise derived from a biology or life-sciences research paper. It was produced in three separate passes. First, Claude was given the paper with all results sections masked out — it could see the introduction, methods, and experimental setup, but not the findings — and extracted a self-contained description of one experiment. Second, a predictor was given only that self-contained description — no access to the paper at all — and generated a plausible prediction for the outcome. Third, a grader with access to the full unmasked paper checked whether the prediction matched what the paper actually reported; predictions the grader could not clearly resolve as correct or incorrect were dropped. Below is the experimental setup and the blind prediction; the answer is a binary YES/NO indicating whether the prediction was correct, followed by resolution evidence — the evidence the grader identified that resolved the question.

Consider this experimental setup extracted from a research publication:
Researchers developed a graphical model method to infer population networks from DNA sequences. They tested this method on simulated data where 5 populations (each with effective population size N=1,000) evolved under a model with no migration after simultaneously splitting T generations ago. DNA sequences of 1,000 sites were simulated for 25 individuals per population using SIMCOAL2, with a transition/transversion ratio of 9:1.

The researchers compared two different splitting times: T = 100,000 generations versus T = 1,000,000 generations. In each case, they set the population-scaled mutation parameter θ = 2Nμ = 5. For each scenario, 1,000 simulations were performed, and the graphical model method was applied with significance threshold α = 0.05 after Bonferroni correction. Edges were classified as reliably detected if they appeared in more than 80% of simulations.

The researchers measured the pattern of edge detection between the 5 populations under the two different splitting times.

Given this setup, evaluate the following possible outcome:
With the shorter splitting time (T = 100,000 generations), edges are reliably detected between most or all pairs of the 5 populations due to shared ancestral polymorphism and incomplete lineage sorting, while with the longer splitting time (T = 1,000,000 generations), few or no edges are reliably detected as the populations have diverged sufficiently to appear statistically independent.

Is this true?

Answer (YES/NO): YES